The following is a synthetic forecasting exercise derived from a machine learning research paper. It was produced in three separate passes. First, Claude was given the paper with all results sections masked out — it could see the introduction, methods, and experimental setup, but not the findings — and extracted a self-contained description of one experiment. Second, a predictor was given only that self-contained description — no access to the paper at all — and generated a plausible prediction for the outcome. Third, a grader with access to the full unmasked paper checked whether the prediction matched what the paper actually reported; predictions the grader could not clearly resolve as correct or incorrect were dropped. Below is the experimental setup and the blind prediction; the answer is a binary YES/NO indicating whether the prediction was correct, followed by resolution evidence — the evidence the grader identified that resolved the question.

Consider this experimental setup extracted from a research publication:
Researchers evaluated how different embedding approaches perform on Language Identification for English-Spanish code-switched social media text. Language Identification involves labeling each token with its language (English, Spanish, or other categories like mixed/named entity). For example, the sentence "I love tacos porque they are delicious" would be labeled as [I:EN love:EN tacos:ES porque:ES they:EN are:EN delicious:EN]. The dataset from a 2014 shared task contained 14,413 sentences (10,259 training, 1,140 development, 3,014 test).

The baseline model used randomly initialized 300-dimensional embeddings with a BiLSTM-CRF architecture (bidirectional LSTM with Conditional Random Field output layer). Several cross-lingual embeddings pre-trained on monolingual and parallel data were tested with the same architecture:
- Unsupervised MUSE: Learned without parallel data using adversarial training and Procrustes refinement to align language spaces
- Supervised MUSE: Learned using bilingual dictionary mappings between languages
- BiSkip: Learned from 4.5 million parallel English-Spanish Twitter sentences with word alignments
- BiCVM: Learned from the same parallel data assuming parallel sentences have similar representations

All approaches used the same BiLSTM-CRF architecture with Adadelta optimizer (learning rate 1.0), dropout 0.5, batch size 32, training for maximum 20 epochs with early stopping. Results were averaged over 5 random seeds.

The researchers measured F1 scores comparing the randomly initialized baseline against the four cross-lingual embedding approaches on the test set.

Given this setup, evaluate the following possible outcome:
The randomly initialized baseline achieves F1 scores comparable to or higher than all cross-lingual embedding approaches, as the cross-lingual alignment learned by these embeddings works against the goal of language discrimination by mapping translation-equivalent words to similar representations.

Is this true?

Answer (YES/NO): NO